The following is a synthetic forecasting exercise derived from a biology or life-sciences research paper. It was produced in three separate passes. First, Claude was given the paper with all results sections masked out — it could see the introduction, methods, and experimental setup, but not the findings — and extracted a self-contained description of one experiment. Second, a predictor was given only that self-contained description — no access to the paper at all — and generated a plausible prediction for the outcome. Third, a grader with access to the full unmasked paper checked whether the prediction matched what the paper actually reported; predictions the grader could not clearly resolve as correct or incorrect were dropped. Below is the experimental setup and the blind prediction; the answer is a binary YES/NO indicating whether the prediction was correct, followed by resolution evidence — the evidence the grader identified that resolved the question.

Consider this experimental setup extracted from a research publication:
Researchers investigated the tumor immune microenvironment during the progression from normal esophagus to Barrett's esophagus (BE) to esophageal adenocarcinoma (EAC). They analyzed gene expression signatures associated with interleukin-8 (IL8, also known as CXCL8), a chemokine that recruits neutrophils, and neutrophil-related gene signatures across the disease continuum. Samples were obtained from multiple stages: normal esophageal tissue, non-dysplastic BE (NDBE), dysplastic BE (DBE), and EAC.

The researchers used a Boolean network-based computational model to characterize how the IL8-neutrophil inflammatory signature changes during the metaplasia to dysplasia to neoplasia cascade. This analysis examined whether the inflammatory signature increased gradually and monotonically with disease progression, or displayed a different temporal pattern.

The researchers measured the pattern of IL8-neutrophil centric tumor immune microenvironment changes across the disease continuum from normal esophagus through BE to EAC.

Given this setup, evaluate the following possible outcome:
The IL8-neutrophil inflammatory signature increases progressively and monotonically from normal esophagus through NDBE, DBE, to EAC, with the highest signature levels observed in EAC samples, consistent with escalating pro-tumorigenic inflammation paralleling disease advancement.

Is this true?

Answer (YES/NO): NO